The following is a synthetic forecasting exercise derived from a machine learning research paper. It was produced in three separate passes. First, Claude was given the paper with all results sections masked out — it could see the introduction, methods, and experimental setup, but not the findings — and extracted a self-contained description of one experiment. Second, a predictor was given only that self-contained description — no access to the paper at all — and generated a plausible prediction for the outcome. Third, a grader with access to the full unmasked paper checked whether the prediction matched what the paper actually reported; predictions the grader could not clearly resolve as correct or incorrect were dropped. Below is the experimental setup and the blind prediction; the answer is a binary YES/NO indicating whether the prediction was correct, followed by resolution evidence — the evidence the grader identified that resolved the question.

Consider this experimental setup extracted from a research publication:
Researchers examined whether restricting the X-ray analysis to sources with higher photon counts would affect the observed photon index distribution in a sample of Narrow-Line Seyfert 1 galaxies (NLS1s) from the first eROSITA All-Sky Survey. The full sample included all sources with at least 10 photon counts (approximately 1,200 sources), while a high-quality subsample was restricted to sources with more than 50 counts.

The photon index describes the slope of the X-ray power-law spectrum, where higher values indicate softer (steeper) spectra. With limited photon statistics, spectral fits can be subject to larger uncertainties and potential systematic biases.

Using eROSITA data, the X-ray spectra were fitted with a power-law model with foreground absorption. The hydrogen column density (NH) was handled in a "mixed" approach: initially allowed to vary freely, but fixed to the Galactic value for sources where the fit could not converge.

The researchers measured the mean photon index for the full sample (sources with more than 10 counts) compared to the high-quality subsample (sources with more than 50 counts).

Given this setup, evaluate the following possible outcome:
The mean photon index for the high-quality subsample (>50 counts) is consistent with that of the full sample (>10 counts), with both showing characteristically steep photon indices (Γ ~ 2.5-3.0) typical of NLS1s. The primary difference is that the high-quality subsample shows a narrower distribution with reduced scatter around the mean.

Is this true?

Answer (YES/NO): NO